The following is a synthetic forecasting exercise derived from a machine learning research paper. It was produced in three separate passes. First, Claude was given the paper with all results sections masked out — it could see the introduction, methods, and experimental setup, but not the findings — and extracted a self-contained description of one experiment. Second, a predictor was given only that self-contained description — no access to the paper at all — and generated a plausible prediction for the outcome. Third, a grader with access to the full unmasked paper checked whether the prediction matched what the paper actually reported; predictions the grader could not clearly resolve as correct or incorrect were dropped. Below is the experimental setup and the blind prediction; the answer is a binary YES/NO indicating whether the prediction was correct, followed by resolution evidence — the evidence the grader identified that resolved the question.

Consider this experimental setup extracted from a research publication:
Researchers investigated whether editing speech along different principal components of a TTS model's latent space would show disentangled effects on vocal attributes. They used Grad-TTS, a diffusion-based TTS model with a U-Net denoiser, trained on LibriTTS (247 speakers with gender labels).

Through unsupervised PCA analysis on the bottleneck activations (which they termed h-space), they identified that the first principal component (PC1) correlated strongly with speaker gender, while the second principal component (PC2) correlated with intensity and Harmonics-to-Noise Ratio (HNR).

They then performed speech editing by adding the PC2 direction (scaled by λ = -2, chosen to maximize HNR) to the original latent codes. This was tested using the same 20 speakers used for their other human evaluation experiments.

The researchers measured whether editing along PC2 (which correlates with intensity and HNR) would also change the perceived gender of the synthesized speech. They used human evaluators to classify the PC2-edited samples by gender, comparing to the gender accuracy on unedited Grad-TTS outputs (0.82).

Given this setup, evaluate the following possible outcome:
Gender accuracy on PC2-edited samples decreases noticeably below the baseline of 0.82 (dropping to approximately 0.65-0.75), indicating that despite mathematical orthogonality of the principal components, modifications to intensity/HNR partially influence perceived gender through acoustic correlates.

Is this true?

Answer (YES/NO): NO